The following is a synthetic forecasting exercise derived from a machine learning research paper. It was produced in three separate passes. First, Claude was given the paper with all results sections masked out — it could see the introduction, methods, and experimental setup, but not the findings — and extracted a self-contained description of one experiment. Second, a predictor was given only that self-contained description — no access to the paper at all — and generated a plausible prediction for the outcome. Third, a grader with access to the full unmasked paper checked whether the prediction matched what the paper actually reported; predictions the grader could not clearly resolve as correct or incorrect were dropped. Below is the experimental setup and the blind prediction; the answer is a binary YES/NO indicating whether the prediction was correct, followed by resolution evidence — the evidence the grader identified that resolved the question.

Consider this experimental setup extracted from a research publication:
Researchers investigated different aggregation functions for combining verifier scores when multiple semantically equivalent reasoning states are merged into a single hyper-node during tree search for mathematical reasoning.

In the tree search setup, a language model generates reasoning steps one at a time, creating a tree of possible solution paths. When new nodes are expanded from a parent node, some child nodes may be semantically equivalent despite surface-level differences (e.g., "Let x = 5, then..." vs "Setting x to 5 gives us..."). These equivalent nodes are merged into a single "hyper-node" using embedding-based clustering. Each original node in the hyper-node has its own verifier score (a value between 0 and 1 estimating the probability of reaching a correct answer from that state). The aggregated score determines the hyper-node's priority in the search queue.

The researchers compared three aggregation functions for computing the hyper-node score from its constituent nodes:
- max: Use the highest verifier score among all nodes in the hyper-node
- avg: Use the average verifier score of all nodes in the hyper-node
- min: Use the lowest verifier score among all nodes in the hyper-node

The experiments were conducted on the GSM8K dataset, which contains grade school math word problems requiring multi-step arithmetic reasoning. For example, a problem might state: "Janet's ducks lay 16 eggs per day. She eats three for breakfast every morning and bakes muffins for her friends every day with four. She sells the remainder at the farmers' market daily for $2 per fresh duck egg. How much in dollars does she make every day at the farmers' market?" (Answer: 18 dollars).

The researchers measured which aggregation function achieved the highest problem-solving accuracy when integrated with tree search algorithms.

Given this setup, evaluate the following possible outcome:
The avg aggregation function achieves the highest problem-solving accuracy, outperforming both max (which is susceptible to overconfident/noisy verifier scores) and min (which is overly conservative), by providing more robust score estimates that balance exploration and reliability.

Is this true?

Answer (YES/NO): NO